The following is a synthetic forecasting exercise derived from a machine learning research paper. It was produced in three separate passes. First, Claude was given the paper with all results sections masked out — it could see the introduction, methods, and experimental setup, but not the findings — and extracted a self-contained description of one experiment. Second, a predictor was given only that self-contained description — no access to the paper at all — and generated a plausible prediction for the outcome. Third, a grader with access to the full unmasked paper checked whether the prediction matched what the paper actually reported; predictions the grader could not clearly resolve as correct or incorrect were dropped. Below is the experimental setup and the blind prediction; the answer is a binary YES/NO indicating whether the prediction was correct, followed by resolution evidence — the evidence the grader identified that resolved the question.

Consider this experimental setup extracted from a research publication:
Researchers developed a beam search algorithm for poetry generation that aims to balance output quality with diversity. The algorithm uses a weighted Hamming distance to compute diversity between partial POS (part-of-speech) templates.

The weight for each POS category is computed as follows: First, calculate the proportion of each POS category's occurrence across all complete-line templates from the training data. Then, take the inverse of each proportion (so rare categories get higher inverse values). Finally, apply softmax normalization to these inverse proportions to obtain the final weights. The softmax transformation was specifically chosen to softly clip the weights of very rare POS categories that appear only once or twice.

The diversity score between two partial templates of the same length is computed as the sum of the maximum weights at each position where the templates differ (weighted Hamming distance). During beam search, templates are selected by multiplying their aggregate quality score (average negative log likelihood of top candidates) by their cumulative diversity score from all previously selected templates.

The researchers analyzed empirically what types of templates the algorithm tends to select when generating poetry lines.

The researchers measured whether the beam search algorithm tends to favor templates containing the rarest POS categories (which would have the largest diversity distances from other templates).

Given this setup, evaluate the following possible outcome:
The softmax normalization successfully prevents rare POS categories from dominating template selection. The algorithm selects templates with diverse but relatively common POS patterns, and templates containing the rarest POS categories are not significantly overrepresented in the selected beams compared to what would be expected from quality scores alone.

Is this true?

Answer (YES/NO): NO